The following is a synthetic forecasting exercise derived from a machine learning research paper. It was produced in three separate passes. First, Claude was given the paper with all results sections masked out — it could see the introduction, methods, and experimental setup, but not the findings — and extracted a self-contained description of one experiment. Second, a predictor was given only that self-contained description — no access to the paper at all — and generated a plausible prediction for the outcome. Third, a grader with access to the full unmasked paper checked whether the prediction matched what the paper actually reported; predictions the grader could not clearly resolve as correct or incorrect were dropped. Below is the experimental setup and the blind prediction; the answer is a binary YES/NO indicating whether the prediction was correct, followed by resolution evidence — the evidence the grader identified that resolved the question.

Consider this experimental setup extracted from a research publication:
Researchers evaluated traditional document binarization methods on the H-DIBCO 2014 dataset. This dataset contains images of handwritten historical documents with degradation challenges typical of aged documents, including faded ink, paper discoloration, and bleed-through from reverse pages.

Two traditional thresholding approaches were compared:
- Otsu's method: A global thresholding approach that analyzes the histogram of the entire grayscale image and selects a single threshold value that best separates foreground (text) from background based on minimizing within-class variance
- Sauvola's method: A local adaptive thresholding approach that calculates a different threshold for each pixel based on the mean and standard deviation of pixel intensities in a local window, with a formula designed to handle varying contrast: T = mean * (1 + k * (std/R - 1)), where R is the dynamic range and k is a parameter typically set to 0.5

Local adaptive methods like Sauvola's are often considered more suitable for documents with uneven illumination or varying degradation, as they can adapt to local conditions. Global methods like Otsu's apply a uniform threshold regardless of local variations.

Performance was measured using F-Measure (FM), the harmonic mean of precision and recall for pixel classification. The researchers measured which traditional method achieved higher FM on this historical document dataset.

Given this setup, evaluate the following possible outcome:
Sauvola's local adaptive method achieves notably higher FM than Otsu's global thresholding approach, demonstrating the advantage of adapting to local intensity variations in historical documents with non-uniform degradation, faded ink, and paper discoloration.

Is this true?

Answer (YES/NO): NO